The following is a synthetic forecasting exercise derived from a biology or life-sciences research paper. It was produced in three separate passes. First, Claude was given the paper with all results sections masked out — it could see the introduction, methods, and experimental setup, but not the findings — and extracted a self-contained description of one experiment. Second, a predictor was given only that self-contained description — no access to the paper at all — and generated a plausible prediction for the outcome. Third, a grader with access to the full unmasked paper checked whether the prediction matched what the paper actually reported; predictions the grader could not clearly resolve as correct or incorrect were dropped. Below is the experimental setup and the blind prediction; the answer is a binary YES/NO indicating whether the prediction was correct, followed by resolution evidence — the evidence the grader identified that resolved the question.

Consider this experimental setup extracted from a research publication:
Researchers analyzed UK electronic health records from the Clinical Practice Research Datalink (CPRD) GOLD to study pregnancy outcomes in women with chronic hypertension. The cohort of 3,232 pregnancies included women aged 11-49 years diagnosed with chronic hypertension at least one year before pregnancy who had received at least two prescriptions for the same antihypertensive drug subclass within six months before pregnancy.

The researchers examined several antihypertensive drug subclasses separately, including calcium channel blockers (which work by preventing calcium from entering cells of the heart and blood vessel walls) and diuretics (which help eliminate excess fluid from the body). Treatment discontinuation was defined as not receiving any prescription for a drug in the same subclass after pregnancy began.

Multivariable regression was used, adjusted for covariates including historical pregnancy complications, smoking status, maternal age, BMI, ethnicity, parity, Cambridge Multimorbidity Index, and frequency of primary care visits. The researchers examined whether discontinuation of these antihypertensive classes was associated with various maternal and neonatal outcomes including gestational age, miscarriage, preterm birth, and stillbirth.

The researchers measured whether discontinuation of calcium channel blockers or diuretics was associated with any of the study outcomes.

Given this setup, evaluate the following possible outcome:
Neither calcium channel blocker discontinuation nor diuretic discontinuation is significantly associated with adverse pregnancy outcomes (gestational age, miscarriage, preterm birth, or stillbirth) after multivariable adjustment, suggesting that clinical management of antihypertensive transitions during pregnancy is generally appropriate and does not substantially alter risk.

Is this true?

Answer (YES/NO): YES